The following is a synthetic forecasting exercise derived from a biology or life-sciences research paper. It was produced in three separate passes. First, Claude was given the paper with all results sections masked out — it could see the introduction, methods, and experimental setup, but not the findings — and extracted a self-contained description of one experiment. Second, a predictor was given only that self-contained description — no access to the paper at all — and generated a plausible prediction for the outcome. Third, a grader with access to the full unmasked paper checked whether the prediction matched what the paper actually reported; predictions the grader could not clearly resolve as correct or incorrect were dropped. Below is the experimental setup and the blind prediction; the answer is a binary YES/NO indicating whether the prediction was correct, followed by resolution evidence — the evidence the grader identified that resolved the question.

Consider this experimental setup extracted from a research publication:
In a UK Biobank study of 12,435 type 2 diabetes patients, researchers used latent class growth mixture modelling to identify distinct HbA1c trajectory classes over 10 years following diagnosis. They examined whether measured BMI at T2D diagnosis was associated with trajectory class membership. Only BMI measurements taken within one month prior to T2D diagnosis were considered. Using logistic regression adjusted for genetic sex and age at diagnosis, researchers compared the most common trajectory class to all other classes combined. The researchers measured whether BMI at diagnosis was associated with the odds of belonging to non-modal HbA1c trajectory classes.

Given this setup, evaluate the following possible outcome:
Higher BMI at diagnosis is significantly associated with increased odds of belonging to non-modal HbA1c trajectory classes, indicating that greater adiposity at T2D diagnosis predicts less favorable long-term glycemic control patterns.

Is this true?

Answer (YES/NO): NO